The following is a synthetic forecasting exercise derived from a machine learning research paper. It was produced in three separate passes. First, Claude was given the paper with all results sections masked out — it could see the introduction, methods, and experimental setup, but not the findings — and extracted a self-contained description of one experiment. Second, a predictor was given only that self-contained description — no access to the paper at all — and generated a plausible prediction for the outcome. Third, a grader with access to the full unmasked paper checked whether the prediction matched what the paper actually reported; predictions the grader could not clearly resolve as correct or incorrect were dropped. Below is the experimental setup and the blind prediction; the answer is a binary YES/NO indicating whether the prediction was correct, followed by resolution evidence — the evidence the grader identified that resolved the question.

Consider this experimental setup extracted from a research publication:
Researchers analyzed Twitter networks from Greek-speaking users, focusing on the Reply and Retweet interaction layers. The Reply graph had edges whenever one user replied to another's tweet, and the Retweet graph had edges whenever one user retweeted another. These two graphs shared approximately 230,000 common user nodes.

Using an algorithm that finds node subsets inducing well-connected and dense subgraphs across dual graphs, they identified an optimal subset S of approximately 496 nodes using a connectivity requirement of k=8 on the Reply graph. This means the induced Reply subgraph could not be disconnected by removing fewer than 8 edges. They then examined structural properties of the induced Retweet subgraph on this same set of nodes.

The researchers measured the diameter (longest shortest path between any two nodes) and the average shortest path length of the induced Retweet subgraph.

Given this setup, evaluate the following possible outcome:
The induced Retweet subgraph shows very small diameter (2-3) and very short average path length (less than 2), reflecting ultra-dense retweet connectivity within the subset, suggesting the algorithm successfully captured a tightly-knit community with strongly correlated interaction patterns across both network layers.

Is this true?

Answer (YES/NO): YES